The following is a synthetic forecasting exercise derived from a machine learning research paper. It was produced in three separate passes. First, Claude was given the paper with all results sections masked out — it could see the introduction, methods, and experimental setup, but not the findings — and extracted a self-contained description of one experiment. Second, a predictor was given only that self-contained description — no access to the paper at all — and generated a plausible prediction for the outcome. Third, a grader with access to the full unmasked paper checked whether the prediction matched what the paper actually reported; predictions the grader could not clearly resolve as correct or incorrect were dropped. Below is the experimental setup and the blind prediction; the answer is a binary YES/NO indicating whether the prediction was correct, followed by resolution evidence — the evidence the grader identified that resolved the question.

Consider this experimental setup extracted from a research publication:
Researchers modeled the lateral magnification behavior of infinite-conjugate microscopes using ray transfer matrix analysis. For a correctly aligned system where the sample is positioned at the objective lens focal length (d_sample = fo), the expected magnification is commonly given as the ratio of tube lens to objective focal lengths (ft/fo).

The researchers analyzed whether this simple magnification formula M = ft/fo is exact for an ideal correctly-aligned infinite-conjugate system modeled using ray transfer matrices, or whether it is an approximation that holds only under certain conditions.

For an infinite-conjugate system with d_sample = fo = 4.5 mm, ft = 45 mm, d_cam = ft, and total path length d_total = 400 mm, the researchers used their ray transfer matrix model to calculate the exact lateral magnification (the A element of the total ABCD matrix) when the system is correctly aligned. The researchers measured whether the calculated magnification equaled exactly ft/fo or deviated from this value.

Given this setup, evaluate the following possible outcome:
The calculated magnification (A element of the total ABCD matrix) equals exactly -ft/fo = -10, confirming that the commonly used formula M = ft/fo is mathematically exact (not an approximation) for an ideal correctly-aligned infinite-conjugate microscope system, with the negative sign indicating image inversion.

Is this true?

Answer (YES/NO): NO